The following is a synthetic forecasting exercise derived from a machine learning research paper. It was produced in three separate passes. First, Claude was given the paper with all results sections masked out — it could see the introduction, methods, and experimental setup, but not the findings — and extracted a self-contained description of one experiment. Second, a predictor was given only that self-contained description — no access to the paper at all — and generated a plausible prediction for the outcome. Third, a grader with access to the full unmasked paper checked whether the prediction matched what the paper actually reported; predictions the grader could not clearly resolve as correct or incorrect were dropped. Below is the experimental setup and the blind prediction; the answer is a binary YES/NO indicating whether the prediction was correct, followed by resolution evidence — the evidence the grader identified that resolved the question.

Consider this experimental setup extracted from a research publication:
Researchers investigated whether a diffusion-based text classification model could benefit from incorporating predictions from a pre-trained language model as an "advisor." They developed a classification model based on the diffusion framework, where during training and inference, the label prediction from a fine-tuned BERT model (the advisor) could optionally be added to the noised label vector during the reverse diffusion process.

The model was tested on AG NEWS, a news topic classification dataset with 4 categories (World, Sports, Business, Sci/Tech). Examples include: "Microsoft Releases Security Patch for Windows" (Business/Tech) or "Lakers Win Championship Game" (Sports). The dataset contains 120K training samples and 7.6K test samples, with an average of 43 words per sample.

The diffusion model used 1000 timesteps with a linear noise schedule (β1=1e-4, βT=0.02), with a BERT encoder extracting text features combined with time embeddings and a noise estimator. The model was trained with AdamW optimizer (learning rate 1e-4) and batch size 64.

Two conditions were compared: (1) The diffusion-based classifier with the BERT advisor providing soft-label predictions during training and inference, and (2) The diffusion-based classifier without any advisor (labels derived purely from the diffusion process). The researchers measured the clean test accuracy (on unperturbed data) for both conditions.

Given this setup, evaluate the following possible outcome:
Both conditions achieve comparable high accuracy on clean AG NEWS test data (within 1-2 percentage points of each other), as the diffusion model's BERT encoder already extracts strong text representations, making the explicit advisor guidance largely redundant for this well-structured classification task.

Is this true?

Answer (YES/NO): NO